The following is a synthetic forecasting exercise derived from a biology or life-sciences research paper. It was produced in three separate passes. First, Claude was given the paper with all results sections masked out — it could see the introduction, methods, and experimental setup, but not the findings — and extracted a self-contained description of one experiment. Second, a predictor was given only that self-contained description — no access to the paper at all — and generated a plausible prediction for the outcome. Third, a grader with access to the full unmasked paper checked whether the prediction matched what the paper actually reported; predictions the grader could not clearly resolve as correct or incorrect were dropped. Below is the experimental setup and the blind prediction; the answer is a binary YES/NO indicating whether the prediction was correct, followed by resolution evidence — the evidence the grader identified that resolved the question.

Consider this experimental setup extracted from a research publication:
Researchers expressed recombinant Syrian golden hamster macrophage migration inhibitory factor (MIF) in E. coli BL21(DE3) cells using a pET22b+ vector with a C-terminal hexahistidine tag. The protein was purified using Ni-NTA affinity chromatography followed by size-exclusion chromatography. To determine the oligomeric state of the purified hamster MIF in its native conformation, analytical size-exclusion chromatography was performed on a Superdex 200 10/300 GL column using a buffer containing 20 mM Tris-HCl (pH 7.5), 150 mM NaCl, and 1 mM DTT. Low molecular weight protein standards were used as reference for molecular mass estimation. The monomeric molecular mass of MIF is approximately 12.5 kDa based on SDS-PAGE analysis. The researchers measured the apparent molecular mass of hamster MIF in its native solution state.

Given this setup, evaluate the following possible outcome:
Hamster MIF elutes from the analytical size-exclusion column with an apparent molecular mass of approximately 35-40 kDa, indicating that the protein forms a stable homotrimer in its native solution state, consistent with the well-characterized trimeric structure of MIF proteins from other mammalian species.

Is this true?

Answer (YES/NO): YES